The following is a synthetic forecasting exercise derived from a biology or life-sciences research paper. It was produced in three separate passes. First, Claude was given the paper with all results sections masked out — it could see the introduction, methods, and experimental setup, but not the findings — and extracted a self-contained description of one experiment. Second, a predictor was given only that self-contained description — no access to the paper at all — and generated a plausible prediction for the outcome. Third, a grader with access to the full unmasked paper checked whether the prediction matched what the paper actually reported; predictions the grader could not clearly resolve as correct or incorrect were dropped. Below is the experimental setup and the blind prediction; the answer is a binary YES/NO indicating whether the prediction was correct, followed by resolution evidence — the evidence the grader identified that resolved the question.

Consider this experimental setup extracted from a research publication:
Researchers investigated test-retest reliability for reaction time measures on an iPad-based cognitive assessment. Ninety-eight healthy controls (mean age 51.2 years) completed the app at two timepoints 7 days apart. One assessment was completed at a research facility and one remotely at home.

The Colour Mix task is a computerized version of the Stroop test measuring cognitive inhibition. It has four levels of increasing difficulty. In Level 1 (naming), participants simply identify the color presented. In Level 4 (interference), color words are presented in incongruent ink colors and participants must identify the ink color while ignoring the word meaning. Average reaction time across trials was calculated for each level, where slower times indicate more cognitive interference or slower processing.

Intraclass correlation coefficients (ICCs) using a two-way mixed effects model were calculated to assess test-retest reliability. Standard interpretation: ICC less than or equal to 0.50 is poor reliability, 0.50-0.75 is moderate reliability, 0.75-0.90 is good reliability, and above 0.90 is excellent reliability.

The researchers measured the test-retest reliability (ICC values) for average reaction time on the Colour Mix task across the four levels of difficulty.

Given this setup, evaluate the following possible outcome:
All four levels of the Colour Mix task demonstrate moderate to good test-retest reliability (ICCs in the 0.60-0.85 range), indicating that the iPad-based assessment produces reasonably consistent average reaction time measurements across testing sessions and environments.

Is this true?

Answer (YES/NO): NO